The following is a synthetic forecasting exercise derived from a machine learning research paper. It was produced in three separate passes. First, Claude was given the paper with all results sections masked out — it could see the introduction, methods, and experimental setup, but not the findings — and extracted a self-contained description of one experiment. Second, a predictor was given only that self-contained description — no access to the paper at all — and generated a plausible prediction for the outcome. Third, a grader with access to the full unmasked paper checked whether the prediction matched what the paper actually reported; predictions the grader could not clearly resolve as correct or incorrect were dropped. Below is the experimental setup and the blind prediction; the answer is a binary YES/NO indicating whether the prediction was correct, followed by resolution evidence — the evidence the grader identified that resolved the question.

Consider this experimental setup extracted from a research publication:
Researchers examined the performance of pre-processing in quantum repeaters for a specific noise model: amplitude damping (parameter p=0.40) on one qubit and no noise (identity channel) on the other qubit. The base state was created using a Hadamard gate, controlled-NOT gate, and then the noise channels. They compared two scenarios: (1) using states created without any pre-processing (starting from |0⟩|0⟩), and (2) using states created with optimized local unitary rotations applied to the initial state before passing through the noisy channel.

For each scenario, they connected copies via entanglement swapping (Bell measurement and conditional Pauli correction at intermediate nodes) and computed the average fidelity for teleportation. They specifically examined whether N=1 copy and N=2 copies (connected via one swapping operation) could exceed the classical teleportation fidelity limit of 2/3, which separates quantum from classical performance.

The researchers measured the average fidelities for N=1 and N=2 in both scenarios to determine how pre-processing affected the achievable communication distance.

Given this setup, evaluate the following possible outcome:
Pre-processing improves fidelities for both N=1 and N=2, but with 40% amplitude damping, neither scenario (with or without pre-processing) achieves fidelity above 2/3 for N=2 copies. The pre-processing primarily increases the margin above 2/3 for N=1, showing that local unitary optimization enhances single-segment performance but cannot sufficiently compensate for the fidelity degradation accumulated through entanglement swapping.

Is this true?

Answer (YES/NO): NO